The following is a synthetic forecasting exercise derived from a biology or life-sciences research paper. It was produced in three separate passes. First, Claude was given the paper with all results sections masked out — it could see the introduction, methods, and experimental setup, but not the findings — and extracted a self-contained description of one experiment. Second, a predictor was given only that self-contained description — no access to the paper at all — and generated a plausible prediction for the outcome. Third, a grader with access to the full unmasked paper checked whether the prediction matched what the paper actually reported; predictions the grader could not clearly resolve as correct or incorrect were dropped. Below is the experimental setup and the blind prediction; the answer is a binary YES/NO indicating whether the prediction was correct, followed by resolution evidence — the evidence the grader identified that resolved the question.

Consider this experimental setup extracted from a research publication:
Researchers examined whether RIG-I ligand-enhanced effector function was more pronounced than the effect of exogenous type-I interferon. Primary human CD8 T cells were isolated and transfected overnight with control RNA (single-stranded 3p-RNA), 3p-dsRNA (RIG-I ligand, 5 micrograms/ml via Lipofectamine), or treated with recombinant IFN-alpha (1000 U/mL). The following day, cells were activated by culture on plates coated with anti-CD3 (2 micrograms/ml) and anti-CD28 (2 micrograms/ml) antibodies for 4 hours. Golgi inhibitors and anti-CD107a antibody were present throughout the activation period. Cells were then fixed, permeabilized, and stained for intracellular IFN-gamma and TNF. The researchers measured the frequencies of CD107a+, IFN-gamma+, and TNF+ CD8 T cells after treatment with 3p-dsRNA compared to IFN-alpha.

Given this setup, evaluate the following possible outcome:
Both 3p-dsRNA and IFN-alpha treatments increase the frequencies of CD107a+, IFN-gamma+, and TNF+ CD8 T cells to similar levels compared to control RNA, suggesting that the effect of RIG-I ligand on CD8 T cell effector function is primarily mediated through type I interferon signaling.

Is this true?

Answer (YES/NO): NO